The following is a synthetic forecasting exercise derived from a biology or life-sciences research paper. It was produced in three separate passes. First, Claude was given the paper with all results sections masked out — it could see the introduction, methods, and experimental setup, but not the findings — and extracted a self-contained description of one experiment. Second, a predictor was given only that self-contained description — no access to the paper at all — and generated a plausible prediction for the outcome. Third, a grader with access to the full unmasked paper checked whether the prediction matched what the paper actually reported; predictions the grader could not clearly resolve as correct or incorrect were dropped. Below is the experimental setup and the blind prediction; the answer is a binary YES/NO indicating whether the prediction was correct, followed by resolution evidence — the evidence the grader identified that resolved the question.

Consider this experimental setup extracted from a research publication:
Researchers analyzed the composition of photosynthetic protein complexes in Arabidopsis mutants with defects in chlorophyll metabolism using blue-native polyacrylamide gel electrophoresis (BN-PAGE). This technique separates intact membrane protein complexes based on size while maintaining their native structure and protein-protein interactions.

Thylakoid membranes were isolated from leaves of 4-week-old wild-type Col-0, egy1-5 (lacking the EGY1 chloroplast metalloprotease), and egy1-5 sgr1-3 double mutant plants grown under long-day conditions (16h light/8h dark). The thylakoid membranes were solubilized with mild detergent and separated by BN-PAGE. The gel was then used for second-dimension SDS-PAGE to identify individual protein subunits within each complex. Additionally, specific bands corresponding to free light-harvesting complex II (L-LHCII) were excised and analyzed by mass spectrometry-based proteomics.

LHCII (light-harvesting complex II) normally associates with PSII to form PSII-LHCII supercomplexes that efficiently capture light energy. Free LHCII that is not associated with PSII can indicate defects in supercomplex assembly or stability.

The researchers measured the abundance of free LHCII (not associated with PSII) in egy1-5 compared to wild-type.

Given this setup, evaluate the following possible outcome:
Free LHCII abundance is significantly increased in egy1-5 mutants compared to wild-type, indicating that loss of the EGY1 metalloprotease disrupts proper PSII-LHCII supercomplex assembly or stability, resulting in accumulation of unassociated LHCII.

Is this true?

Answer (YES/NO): NO